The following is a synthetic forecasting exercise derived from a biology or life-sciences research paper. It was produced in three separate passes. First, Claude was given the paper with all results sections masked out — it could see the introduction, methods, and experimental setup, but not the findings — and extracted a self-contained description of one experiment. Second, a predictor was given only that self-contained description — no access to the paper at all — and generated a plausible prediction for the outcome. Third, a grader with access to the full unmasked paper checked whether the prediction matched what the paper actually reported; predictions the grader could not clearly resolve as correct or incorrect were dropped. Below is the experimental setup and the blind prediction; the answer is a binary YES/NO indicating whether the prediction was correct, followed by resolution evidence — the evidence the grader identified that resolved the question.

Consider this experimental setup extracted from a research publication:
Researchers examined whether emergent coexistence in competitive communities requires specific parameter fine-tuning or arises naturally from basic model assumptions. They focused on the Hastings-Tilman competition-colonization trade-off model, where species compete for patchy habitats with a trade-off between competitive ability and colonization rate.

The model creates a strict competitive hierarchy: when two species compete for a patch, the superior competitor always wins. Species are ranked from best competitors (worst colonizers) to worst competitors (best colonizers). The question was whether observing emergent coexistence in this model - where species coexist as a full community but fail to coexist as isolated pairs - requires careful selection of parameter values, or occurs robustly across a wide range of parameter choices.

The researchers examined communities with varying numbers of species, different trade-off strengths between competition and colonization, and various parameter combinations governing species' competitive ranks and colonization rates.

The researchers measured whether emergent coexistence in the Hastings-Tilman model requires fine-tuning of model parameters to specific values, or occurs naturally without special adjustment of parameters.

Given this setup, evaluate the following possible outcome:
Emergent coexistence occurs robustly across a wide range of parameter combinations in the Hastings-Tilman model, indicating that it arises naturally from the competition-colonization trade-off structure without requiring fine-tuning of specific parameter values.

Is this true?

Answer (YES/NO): YES